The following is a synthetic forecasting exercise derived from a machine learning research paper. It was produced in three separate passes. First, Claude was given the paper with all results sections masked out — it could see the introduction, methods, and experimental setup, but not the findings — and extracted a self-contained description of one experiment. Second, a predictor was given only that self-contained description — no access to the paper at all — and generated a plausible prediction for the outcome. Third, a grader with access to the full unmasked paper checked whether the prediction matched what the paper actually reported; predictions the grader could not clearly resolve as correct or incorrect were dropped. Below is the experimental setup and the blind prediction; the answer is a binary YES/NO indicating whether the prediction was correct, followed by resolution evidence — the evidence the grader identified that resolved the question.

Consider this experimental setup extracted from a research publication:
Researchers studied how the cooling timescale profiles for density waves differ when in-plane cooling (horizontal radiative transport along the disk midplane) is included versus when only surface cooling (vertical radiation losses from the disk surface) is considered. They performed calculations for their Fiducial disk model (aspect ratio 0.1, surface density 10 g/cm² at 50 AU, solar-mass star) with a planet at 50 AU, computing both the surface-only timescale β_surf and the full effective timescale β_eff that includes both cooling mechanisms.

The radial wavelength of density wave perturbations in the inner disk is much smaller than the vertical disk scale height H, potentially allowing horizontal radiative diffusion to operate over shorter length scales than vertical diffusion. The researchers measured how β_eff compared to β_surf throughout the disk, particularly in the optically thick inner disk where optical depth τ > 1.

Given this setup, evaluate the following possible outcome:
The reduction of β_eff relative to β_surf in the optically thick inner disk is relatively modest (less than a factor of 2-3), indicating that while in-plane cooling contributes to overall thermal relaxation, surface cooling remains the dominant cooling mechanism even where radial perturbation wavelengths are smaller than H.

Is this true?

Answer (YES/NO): NO